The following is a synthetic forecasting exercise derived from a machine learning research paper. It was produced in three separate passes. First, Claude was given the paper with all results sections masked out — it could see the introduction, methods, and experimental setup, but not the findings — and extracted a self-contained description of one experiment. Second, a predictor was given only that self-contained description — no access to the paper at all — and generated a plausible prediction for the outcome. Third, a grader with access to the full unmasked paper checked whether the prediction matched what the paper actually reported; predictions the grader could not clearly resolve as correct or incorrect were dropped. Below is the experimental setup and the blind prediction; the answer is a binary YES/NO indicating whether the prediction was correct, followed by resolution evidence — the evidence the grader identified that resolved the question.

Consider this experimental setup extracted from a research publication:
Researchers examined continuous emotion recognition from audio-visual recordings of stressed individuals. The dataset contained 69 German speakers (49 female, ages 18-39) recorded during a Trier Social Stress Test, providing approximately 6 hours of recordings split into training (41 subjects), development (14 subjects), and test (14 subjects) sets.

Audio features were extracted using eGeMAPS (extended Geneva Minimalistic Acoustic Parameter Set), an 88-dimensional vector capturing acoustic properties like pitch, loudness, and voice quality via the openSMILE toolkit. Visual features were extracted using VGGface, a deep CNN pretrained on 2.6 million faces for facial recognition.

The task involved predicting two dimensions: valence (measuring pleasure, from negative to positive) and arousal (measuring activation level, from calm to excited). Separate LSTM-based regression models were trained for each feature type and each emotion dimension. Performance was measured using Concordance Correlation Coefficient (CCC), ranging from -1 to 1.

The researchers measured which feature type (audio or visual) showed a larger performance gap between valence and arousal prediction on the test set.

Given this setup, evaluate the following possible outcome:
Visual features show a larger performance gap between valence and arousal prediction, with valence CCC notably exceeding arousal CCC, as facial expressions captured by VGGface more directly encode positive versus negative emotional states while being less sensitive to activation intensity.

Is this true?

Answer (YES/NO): YES